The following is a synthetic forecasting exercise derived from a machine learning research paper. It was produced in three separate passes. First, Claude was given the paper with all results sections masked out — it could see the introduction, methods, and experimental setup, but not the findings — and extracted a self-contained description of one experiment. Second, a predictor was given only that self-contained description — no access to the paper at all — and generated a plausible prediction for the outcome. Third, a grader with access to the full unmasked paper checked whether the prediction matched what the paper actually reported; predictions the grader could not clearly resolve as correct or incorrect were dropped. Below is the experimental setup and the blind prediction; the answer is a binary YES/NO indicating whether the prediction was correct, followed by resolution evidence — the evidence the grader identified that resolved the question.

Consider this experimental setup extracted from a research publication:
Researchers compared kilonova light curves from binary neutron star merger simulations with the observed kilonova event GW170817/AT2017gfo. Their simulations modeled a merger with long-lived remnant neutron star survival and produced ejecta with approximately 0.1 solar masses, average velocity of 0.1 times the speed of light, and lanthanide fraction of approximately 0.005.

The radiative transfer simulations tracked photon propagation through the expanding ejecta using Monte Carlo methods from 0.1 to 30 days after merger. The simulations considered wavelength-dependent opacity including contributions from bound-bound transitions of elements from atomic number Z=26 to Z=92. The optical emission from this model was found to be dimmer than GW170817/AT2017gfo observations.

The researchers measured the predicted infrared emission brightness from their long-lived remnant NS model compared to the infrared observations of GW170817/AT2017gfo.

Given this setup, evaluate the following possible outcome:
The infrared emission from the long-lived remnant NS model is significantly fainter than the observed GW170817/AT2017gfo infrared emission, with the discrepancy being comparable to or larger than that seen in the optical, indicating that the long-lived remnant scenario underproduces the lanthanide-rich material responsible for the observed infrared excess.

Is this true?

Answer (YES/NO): NO